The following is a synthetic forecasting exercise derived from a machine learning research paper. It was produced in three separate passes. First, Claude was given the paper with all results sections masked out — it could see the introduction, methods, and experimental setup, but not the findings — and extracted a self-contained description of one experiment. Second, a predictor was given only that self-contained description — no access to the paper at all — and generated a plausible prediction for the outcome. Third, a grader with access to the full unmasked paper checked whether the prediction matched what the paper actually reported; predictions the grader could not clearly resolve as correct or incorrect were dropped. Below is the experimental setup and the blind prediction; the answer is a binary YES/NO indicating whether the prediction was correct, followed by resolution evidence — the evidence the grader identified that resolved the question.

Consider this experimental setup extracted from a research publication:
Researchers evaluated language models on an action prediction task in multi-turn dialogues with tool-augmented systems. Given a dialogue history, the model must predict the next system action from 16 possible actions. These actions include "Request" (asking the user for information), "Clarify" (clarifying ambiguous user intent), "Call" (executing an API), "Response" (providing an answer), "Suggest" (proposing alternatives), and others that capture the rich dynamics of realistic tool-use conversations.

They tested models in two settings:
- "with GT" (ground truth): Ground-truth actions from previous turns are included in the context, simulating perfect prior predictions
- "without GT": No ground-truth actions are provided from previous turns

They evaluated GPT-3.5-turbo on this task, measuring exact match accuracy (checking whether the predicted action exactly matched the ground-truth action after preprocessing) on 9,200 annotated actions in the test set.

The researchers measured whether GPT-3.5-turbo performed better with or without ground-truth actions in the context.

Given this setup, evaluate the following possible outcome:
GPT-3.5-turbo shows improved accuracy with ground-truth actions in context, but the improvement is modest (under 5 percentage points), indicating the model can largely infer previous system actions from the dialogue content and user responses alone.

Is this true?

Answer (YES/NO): NO